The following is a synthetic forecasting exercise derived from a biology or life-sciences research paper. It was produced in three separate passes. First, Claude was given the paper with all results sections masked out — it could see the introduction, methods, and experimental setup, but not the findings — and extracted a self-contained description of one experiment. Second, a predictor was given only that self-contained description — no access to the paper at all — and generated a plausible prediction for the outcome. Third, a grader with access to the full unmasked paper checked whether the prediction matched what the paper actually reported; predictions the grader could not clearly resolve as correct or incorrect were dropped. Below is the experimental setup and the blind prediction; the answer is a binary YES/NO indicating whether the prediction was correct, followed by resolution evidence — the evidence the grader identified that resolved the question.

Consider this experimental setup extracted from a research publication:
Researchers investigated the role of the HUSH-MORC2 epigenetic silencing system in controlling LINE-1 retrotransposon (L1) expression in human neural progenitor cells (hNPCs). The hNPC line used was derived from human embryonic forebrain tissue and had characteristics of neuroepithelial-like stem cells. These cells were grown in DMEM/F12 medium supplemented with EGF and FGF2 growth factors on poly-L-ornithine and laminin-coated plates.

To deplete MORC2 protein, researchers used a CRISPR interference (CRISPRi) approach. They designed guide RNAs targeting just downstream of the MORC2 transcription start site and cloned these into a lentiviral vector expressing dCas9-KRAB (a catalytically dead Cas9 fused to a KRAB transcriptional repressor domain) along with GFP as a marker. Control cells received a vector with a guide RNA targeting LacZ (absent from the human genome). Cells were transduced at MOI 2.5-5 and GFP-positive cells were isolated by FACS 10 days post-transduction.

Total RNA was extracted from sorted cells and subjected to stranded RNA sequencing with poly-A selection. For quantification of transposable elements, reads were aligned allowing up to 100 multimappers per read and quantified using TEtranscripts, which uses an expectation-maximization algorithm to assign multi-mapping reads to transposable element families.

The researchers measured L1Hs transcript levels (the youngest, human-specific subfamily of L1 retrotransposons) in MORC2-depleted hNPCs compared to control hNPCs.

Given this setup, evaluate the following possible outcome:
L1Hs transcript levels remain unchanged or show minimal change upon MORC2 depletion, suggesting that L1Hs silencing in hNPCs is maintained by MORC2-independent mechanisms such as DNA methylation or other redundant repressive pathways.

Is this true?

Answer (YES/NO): YES